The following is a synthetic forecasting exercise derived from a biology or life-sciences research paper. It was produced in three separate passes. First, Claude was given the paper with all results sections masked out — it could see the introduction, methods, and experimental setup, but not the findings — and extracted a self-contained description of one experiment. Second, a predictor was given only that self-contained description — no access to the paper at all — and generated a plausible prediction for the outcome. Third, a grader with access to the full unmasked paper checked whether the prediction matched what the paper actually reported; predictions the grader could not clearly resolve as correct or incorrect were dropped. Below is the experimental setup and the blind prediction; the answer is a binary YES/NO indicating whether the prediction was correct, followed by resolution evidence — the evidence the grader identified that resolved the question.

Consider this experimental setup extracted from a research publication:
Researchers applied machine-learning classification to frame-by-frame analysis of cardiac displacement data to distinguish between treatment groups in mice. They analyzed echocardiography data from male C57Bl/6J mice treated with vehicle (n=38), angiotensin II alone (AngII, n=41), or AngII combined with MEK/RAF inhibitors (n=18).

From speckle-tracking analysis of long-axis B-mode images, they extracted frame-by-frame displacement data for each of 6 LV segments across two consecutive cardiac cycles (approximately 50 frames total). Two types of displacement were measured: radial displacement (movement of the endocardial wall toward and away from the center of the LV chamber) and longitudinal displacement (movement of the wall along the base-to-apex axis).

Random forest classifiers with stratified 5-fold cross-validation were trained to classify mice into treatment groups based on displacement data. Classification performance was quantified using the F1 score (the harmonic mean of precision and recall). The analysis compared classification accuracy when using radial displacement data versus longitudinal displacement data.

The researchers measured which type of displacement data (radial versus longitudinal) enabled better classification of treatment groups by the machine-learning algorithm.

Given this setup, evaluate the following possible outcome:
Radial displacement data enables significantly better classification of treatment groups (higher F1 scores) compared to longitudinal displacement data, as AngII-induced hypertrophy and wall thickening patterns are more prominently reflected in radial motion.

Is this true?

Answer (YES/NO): YES